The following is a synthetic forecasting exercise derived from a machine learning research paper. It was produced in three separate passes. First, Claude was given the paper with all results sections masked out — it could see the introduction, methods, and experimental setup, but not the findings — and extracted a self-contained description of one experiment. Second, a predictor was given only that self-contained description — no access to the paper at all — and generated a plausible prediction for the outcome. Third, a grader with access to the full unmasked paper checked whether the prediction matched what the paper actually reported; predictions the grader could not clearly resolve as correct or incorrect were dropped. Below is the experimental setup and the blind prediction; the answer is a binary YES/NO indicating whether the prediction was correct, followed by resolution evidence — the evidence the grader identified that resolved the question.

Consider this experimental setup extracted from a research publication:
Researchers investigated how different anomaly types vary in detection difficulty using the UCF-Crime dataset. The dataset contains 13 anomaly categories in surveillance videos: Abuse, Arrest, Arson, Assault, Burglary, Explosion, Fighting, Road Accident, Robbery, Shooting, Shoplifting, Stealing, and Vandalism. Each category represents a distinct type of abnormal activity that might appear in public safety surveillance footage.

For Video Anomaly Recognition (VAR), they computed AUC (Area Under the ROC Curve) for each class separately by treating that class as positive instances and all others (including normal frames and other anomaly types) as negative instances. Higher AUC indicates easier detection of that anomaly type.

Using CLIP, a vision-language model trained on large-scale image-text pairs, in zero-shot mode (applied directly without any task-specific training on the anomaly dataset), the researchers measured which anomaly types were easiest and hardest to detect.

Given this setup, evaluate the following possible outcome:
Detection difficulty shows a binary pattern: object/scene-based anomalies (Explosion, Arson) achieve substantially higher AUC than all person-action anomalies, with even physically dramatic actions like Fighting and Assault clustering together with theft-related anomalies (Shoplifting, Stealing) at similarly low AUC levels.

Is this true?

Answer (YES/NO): NO